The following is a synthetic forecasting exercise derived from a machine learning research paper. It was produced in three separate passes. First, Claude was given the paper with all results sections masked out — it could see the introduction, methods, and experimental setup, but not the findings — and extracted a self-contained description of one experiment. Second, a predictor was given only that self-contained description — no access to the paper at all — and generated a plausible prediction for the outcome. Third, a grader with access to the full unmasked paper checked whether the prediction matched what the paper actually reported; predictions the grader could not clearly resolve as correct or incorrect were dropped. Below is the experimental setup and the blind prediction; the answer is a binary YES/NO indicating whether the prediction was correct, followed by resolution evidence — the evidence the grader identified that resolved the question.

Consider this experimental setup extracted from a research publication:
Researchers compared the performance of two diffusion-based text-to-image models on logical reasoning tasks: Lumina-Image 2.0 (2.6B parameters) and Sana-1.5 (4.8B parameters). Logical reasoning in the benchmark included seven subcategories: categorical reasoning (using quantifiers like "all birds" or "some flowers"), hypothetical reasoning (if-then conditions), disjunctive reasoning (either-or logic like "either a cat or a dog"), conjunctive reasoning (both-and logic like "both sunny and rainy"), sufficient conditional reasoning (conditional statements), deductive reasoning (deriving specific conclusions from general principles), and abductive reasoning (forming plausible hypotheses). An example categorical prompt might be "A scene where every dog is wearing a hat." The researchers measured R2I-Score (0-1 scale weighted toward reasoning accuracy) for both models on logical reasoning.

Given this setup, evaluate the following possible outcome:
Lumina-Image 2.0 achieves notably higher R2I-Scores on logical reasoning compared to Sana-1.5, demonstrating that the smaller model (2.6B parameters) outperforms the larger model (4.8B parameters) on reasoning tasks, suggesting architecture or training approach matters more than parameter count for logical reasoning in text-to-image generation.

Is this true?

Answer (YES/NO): YES